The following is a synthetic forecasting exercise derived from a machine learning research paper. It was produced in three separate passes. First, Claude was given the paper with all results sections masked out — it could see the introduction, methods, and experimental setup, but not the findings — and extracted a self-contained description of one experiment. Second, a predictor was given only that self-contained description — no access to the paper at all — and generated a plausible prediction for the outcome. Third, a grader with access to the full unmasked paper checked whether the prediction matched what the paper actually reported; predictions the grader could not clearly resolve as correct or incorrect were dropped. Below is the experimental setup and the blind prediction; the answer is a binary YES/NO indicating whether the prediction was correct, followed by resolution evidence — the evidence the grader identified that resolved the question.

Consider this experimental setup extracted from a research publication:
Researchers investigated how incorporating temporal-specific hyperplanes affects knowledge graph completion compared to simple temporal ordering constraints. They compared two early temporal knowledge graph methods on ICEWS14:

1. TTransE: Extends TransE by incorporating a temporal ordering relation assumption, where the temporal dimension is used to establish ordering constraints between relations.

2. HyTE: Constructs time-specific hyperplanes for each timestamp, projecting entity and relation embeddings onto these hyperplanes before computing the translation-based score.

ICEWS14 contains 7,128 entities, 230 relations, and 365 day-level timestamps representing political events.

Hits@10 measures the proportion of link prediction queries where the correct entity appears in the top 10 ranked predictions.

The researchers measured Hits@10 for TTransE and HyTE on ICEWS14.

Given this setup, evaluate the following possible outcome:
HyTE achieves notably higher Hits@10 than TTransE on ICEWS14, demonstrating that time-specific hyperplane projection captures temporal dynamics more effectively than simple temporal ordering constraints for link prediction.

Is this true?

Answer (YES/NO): YES